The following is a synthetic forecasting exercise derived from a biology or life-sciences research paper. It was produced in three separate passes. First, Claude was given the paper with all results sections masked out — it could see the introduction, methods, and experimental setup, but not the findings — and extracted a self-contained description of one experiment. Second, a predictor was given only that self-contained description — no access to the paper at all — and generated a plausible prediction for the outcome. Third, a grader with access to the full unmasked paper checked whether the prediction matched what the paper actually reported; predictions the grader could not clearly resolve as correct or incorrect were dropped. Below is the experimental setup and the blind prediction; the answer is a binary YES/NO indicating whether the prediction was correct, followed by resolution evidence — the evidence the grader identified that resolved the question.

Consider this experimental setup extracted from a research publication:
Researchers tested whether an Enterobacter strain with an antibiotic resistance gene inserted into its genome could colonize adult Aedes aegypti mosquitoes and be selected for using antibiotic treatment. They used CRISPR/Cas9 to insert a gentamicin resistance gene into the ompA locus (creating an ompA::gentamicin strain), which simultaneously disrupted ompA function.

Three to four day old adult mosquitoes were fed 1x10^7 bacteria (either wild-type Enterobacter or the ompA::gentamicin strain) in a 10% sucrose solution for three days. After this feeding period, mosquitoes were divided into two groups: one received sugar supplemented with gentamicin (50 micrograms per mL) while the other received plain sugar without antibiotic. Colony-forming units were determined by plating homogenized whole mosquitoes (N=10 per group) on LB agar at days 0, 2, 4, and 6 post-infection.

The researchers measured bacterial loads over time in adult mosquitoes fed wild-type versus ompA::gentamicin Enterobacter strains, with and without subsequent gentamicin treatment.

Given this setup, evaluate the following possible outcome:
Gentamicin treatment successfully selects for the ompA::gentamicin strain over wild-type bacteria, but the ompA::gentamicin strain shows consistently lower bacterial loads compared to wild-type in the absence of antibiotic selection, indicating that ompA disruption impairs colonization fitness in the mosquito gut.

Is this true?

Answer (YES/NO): YES